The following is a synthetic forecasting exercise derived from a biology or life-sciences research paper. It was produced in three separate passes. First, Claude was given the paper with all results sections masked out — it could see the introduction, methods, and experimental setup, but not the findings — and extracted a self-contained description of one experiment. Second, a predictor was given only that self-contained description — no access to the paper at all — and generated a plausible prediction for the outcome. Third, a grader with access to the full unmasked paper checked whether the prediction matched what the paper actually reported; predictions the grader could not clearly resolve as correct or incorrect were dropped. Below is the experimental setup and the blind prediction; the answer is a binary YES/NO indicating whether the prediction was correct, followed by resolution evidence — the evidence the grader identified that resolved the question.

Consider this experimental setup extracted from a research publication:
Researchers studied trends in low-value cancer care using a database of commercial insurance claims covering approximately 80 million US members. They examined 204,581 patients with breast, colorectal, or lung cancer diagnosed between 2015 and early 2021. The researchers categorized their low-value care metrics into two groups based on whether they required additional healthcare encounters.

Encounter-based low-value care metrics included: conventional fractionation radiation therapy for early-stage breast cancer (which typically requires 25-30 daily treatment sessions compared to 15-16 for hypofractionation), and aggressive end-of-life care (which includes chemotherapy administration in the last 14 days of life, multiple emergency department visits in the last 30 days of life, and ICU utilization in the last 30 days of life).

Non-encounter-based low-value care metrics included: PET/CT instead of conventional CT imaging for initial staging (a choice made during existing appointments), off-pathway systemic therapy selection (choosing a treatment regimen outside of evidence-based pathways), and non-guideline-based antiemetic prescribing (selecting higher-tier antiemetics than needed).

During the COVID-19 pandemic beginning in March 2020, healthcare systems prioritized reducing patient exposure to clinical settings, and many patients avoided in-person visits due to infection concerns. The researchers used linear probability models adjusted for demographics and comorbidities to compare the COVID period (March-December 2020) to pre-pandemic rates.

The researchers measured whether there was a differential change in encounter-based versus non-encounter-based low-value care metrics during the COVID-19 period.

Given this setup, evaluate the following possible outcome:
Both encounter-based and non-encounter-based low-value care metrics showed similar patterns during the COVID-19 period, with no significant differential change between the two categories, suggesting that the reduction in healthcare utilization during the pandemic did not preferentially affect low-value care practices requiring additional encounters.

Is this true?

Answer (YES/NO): NO